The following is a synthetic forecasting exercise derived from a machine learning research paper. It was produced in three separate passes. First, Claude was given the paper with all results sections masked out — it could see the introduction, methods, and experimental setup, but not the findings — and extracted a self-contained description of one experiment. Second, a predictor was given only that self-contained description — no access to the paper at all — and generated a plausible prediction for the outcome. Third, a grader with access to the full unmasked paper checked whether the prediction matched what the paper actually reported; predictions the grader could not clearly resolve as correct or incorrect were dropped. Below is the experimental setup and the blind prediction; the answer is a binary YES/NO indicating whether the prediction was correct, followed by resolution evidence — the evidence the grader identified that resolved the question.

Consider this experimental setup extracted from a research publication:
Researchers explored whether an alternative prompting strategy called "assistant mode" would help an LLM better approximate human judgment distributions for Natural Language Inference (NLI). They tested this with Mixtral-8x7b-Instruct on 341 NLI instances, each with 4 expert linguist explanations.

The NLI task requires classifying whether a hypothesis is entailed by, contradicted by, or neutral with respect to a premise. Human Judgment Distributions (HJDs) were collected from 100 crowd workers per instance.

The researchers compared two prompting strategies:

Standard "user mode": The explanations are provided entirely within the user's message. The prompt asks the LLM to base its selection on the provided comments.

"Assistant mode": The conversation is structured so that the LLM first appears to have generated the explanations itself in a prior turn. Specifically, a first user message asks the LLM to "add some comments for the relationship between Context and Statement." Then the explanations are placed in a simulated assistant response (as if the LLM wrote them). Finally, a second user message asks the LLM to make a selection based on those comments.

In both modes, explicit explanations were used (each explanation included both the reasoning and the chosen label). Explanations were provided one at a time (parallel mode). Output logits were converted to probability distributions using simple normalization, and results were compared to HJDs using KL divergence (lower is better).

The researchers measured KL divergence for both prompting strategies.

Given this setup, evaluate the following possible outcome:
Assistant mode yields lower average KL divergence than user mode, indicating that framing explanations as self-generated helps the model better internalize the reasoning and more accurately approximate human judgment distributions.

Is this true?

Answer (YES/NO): YES